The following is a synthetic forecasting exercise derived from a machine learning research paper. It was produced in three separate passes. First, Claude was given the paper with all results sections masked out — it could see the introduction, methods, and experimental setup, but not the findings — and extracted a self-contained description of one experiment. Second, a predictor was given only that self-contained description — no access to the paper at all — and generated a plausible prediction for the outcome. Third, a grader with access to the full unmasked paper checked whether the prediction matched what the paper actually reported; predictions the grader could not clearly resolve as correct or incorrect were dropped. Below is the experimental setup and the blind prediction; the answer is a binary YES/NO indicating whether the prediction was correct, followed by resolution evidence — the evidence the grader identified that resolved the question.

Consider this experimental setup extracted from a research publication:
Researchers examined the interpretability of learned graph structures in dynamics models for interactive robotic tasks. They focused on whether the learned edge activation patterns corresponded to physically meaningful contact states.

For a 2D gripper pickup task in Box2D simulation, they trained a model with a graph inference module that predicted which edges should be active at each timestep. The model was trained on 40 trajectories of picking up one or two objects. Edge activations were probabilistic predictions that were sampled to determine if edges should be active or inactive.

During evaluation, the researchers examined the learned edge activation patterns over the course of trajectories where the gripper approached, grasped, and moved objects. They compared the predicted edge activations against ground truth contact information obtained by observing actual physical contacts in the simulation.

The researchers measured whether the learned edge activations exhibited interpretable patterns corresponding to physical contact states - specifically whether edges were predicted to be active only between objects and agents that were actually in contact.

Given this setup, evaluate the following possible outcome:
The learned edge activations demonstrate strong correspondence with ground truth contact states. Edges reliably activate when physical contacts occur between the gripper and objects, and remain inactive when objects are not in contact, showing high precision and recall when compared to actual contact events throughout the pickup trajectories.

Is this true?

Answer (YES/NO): YES